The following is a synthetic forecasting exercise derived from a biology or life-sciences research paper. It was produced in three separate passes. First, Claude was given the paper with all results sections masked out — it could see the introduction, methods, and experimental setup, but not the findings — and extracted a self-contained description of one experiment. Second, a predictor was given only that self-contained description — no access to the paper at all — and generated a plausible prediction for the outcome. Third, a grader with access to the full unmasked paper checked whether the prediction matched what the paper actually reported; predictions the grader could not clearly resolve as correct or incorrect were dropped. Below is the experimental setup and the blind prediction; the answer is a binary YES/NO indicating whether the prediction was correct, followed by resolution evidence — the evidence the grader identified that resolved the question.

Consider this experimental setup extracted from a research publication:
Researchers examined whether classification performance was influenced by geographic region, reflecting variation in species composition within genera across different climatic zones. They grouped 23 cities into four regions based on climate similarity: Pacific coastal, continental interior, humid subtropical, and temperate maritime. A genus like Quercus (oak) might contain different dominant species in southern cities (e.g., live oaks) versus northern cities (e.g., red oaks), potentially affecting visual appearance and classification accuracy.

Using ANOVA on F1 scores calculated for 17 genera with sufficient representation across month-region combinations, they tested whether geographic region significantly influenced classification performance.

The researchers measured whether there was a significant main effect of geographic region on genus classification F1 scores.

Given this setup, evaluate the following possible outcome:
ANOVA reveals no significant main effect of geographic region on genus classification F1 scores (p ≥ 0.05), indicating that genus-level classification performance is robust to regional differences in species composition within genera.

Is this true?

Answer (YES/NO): NO